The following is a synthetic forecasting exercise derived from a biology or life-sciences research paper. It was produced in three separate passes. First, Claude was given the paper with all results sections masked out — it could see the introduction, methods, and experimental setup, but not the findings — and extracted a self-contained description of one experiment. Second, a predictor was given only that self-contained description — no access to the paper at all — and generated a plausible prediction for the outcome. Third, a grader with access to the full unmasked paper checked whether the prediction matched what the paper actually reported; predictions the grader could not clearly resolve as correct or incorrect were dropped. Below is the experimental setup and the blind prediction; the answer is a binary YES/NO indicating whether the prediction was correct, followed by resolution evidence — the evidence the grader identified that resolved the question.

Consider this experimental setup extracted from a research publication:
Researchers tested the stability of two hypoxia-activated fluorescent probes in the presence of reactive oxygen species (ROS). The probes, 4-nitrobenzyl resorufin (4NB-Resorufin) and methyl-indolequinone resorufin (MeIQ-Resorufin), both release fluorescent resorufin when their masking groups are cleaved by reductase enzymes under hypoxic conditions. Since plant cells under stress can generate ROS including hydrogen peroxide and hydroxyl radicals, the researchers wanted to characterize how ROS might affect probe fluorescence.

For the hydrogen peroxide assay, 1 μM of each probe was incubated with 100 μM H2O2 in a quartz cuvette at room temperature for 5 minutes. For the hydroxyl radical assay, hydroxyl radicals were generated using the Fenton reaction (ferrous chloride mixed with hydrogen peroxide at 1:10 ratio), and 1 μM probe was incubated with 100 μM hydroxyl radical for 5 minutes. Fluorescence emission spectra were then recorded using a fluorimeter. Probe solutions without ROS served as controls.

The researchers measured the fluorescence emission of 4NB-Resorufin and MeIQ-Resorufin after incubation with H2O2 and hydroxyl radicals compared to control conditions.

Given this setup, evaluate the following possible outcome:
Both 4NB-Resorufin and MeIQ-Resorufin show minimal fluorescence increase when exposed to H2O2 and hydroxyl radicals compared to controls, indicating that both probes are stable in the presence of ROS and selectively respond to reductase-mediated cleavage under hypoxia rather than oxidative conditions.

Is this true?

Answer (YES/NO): YES